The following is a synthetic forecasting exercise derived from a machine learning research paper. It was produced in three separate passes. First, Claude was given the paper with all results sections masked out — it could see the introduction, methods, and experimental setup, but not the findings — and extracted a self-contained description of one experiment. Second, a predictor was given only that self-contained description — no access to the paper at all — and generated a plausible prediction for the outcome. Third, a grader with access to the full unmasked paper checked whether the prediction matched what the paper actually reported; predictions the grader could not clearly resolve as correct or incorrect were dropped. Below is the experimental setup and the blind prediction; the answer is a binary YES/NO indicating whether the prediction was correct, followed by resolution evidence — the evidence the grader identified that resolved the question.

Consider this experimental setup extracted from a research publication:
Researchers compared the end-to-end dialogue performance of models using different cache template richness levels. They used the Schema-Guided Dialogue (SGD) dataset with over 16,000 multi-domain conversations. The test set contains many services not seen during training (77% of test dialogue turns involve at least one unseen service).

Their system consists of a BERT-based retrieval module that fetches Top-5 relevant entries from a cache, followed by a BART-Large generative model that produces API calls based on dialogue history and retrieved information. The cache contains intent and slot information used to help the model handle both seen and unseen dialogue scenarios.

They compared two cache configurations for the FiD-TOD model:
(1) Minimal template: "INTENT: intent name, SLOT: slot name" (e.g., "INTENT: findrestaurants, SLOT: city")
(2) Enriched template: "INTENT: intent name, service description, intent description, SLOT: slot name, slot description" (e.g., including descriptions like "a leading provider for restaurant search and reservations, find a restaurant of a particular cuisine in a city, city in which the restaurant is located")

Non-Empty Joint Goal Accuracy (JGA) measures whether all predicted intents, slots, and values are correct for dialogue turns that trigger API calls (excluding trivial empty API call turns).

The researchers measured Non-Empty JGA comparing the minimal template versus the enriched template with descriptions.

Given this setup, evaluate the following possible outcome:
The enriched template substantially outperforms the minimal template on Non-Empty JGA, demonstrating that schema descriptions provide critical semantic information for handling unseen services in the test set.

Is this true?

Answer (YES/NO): NO